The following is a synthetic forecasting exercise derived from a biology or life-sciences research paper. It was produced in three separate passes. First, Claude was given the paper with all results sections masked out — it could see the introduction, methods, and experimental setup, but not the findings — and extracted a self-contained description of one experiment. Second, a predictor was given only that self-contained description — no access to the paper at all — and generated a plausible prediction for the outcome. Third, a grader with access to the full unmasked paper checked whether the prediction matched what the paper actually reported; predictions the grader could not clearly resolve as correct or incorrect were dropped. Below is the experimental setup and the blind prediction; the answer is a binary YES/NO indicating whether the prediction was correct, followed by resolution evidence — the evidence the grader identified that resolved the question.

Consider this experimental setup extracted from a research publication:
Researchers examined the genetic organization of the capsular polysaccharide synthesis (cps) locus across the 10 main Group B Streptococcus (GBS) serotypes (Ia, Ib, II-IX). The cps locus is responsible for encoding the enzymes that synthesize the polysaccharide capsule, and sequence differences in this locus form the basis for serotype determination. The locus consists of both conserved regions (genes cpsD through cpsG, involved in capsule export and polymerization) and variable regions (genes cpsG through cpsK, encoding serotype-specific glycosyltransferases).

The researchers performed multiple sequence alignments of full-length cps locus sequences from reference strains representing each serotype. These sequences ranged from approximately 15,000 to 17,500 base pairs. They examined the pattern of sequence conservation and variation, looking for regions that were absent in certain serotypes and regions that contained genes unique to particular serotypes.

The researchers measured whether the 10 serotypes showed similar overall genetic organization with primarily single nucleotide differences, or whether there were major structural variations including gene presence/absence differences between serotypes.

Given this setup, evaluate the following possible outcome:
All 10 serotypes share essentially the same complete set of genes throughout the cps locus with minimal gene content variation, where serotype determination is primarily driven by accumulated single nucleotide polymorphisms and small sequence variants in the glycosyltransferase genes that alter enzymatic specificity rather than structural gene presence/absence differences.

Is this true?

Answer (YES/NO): NO